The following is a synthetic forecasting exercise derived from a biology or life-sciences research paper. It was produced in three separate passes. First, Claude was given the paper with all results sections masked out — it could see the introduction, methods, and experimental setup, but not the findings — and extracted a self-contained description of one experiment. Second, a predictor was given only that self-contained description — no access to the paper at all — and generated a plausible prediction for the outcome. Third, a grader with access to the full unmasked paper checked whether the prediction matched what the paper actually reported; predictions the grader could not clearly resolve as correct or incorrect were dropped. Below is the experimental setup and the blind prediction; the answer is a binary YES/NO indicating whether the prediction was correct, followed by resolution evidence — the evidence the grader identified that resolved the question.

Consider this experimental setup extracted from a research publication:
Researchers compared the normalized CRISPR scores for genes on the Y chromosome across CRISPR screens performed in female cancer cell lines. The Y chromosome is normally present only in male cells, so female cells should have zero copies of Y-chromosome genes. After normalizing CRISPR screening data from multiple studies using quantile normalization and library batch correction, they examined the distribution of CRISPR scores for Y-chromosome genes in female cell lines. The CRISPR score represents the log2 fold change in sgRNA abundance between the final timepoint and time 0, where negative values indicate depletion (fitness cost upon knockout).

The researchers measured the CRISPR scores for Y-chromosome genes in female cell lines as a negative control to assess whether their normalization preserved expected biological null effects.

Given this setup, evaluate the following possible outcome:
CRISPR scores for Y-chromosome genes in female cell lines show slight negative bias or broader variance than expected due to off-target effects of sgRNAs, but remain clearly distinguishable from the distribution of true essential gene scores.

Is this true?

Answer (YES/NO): NO